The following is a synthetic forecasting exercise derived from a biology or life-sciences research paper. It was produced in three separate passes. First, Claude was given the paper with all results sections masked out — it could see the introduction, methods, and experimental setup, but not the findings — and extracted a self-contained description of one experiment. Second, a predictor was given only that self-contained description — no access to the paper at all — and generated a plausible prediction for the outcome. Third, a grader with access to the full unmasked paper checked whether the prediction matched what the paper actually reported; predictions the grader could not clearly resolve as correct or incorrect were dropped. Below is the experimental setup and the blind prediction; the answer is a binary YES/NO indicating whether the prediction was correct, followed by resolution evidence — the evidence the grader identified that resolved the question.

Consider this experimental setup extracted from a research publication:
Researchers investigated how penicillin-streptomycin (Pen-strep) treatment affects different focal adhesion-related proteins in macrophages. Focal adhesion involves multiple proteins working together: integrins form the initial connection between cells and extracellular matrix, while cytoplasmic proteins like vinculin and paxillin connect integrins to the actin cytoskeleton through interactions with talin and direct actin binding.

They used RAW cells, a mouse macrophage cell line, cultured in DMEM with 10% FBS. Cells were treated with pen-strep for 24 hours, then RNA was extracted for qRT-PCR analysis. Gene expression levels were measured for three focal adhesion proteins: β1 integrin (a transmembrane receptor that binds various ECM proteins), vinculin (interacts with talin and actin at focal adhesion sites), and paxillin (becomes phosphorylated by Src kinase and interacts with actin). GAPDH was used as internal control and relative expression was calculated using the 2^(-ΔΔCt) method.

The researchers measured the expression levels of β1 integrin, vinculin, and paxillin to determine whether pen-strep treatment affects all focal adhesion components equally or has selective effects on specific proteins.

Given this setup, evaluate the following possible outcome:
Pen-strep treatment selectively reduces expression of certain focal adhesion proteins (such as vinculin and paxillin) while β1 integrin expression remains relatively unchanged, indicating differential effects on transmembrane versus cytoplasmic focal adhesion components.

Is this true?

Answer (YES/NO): NO